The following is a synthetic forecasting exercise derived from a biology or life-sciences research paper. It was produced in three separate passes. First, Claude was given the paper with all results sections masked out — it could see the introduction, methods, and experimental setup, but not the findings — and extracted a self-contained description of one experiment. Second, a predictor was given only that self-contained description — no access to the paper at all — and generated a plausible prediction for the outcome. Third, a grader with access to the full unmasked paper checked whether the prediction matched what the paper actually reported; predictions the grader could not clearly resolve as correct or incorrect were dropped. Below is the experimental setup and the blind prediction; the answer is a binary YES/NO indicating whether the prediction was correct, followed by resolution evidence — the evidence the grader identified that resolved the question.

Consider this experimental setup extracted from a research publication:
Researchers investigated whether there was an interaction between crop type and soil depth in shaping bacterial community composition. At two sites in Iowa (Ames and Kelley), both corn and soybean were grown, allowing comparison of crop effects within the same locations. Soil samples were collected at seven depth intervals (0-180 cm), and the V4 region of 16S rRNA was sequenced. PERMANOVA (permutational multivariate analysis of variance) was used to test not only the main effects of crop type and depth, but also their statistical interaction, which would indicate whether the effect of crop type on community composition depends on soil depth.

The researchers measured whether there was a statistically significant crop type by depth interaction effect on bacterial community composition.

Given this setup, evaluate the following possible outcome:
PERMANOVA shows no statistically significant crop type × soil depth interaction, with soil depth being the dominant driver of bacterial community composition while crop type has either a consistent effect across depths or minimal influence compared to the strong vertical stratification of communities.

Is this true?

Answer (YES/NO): YES